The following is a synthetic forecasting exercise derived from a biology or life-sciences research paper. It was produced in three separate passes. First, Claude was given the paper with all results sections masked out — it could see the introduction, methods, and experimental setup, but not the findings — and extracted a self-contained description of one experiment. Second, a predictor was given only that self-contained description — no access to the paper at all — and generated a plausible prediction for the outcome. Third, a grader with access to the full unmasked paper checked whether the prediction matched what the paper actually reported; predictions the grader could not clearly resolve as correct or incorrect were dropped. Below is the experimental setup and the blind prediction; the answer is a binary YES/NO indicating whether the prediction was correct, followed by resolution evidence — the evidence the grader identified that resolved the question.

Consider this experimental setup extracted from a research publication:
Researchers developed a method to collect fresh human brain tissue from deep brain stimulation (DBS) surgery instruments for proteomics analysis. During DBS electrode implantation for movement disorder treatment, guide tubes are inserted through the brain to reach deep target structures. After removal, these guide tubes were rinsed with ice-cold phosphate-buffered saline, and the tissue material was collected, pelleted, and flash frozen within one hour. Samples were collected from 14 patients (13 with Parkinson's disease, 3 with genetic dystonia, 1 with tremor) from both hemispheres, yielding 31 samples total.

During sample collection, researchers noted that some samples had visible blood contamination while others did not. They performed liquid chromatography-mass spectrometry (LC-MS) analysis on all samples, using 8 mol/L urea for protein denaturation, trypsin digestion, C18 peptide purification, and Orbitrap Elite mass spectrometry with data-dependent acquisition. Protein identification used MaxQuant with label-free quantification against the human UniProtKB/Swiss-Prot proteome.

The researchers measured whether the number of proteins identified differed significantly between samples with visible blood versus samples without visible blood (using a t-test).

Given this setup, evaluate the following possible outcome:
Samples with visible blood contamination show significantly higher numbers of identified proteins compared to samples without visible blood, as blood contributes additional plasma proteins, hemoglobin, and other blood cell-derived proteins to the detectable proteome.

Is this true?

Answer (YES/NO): NO